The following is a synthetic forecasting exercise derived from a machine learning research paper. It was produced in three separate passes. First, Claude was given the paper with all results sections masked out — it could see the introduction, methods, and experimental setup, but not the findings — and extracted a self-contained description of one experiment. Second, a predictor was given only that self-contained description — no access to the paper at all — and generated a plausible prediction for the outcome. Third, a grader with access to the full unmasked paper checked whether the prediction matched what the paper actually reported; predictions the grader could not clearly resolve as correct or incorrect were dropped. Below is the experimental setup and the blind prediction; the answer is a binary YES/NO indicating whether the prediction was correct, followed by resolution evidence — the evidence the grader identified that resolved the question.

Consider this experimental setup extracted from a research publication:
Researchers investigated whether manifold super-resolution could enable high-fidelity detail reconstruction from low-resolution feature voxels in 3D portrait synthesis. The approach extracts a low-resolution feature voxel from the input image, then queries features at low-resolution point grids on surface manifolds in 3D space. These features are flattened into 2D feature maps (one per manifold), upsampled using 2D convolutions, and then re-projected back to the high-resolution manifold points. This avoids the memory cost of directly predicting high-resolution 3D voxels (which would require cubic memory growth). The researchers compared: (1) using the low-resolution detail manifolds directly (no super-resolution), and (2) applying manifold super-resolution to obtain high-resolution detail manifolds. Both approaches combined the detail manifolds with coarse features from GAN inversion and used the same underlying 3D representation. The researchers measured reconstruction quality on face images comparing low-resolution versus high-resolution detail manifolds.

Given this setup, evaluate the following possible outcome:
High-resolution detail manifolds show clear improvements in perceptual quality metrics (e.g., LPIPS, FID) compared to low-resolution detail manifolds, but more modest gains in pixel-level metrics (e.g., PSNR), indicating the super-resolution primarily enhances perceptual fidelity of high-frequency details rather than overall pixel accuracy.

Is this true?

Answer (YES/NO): YES